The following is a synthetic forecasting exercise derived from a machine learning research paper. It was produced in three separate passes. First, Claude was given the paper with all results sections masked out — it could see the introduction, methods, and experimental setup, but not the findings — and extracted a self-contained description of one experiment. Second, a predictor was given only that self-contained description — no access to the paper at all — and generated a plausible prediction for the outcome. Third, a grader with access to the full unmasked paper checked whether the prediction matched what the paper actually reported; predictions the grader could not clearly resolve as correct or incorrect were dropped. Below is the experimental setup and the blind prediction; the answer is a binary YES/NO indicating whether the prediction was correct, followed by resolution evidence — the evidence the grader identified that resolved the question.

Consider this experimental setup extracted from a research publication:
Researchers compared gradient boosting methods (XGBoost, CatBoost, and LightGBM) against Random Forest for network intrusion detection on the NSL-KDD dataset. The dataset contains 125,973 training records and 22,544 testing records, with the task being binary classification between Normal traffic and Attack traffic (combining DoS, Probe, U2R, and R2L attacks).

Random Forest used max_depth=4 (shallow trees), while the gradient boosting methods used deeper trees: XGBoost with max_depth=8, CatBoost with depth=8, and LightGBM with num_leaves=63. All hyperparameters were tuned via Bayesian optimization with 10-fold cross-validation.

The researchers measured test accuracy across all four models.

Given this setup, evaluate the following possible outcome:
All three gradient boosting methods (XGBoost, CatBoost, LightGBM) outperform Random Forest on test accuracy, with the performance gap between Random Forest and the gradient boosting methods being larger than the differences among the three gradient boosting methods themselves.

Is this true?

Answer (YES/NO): NO